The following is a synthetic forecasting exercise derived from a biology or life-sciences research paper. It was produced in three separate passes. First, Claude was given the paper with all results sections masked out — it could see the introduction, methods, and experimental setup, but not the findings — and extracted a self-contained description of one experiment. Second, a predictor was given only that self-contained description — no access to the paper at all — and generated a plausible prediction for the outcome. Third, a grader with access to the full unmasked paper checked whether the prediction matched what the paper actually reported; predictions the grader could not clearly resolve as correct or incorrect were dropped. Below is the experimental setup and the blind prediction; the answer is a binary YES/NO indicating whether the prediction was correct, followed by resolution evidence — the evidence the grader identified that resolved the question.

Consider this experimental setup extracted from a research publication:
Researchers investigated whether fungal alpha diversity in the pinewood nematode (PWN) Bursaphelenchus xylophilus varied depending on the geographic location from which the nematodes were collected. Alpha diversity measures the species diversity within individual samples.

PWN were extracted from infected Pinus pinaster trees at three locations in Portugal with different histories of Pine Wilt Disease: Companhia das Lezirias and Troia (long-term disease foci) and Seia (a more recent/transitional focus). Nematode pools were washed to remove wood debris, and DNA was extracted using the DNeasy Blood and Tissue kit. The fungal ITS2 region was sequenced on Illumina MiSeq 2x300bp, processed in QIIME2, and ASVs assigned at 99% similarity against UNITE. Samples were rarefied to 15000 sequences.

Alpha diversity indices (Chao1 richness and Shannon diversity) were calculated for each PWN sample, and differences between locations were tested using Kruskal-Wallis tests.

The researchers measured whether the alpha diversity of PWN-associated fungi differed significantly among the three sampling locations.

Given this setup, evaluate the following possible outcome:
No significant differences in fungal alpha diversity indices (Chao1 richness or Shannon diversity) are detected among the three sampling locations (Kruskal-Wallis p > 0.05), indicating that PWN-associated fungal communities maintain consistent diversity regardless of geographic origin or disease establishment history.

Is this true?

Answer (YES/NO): NO